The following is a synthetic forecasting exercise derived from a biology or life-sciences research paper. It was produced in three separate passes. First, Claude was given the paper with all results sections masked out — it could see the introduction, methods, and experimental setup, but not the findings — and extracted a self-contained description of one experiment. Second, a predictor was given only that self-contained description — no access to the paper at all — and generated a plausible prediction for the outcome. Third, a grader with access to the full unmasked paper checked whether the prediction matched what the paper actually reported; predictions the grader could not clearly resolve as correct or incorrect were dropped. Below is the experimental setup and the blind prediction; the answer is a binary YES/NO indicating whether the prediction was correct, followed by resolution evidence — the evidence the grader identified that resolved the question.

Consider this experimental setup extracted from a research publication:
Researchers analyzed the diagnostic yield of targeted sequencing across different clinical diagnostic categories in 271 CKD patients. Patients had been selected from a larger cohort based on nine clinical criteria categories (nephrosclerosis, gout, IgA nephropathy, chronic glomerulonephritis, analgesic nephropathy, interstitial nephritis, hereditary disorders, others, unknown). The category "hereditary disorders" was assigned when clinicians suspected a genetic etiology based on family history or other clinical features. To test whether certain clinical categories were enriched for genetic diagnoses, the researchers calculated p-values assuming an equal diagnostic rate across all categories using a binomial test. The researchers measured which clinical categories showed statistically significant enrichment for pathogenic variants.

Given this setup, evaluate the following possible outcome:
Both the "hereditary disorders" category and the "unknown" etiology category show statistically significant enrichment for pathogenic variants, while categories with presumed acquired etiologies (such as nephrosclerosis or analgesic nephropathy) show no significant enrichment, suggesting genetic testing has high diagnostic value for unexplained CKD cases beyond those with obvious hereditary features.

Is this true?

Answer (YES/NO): NO